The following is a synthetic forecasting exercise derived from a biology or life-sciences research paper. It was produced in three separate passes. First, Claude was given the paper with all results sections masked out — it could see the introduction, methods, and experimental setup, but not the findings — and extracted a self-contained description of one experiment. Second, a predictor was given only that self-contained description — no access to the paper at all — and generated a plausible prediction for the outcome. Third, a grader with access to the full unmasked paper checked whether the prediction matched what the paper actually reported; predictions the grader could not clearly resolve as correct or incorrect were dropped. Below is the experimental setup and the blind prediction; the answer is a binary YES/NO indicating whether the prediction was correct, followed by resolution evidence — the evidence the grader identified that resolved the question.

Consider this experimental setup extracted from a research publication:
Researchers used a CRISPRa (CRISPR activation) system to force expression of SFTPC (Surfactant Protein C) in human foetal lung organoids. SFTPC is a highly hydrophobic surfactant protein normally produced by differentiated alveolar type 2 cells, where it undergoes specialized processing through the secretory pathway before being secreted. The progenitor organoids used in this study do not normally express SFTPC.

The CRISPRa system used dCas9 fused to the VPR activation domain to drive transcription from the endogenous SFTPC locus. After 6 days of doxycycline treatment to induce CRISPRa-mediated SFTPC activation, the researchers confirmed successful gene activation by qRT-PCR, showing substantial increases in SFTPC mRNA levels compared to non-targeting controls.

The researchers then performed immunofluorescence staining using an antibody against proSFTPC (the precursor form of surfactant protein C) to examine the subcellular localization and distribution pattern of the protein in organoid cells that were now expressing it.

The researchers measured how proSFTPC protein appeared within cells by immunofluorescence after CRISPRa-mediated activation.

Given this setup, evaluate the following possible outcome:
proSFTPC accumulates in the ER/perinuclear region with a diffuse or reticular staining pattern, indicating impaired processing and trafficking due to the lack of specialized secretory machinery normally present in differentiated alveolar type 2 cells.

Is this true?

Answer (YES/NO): NO